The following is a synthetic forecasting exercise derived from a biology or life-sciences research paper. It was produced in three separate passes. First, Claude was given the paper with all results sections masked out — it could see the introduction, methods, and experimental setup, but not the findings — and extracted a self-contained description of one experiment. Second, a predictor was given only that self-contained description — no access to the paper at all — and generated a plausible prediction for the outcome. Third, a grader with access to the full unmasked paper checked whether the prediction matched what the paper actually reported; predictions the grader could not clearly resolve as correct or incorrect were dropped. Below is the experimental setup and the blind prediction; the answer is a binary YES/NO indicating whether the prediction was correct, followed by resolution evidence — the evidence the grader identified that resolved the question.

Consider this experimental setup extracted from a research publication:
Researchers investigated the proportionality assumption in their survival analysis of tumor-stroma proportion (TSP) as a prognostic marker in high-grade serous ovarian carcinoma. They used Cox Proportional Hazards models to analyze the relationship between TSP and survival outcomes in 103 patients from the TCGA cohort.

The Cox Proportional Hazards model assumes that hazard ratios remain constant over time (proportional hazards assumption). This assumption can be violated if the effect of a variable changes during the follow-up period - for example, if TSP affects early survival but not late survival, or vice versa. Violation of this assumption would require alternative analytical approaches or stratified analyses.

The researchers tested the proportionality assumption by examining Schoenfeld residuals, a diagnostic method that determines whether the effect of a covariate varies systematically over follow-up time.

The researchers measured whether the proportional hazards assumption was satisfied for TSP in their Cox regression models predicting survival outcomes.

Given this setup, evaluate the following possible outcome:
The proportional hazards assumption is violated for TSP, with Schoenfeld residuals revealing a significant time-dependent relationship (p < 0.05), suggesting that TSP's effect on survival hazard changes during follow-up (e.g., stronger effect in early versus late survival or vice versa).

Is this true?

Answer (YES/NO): NO